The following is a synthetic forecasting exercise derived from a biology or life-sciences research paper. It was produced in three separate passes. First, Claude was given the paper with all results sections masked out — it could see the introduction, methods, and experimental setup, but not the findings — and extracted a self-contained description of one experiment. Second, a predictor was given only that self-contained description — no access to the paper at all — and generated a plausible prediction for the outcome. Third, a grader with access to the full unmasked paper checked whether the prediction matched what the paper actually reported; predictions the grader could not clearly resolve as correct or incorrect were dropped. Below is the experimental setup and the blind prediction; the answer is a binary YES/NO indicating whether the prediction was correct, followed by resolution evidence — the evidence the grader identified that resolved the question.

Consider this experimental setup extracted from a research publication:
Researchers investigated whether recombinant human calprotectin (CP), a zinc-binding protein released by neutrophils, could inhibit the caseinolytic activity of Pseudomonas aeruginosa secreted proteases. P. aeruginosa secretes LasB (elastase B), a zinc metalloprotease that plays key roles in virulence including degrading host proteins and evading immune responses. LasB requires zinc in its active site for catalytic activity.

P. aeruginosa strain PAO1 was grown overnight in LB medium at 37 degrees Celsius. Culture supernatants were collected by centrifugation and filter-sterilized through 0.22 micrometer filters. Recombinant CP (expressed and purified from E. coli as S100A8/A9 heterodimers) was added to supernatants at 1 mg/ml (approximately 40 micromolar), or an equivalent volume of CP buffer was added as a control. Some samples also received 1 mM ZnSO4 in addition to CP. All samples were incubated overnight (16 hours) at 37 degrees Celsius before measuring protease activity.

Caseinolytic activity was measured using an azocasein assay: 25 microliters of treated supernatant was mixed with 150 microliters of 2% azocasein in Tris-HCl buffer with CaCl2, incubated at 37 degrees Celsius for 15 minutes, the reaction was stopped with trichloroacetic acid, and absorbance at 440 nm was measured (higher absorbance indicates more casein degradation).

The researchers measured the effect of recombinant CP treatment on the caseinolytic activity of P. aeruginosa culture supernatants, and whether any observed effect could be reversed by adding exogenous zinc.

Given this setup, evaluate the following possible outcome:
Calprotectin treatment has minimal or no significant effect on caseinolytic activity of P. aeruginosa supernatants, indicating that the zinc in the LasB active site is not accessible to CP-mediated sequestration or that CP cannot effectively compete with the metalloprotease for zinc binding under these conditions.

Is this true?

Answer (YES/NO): NO